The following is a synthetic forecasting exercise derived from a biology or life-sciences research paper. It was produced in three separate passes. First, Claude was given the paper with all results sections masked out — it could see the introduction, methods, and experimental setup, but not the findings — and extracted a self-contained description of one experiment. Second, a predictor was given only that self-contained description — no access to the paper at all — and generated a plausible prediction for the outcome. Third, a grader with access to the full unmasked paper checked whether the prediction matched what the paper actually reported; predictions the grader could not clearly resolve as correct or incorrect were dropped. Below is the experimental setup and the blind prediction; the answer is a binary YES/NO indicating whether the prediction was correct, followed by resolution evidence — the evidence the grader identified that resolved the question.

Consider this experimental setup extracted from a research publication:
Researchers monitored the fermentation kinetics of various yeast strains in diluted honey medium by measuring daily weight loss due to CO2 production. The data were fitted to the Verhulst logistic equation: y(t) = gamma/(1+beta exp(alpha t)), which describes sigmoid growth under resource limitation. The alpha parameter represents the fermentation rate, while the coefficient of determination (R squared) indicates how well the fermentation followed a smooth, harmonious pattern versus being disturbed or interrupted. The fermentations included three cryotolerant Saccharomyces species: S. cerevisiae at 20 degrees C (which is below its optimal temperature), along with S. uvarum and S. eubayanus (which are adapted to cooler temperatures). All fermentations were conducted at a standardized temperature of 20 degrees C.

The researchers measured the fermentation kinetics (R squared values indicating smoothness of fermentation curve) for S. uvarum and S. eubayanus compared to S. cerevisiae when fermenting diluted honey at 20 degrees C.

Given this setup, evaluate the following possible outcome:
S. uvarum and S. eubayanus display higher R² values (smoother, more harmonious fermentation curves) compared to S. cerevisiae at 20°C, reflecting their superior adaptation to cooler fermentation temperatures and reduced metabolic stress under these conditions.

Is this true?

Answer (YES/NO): NO